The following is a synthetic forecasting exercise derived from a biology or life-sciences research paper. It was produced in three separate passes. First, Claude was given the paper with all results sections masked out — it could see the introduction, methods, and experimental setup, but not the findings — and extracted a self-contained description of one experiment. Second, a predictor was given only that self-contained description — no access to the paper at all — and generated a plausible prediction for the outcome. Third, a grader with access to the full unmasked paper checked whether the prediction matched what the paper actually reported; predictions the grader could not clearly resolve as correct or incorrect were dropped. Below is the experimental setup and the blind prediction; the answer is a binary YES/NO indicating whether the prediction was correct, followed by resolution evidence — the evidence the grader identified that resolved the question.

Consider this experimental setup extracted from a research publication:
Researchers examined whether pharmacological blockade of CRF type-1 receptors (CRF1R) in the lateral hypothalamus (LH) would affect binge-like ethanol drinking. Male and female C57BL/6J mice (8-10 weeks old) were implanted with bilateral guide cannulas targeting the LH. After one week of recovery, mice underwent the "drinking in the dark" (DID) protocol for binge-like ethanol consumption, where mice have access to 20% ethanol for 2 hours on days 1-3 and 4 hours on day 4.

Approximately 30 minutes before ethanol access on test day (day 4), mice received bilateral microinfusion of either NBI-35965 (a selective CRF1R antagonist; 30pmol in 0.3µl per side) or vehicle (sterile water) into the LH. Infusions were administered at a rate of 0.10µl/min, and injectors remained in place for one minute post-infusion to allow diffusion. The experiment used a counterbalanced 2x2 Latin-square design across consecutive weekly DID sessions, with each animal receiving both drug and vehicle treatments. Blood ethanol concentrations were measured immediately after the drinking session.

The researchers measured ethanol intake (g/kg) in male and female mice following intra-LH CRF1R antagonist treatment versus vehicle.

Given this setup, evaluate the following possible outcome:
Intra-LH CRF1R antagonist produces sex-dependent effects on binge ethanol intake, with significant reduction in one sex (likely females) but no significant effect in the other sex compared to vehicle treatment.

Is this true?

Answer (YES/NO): NO